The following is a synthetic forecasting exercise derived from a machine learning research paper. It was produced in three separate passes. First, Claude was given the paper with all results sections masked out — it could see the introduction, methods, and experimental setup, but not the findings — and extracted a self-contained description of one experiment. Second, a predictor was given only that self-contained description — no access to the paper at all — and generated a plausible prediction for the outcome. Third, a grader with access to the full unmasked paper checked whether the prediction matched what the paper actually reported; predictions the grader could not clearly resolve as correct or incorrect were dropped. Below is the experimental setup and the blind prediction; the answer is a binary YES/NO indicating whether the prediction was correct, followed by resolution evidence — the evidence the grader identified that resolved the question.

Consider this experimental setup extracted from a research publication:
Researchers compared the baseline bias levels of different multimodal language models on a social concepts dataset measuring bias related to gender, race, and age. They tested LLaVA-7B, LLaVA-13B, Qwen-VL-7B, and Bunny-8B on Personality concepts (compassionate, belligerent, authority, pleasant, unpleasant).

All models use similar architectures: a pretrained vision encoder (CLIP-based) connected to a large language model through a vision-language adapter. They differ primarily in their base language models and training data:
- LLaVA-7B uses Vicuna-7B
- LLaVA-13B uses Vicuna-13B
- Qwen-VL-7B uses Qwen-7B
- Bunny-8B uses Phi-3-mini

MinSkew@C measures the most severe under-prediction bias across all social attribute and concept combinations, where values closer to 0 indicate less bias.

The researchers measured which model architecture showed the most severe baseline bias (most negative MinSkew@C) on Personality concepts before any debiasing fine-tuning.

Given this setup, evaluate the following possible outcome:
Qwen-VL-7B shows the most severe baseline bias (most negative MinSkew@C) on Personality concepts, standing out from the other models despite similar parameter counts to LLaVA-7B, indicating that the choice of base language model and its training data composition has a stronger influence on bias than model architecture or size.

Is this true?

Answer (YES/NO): YES